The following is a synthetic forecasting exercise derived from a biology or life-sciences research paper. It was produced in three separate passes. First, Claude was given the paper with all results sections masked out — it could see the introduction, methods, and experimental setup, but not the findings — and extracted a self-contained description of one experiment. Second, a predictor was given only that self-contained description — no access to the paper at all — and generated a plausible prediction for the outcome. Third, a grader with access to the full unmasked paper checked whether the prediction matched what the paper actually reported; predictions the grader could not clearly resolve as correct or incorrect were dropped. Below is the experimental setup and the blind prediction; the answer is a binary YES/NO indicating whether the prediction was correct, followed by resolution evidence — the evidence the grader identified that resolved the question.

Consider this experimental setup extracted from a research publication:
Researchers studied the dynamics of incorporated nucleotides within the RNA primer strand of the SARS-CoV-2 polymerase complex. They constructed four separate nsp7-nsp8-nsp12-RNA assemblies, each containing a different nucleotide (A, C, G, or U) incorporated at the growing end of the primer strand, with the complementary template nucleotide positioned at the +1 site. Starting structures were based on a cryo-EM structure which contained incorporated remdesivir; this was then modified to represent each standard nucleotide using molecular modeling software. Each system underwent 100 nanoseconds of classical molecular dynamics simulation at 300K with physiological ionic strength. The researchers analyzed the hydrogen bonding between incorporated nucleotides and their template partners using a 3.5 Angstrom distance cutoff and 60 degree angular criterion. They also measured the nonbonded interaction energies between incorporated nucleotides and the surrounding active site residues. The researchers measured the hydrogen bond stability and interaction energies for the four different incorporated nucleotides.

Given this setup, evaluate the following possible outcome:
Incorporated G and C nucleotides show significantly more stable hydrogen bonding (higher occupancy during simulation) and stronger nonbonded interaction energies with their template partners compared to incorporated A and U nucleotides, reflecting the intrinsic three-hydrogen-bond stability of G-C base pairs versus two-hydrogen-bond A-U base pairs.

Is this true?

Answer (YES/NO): NO